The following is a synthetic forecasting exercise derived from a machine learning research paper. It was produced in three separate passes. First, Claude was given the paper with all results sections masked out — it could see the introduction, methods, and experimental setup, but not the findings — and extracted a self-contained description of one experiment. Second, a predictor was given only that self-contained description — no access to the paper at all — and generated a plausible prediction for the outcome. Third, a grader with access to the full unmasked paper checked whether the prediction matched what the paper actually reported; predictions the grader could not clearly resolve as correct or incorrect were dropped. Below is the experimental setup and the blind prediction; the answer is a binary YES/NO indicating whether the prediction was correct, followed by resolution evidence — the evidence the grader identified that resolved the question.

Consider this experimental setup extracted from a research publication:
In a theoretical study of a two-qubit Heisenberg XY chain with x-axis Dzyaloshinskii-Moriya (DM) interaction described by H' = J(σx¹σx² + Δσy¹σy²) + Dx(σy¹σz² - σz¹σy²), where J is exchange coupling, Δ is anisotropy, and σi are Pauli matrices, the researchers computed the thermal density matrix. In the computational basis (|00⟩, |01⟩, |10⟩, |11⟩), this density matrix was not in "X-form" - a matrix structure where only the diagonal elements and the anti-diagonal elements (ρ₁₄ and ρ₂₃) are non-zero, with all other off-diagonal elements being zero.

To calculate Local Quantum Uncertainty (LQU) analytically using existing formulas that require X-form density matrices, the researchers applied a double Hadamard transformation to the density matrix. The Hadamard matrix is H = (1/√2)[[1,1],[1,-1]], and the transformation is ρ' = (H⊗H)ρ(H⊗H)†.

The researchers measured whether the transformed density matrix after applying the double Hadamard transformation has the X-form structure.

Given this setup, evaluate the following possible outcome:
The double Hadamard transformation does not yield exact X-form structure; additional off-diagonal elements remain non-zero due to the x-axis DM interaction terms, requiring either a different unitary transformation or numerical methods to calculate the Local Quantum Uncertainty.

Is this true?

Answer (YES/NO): NO